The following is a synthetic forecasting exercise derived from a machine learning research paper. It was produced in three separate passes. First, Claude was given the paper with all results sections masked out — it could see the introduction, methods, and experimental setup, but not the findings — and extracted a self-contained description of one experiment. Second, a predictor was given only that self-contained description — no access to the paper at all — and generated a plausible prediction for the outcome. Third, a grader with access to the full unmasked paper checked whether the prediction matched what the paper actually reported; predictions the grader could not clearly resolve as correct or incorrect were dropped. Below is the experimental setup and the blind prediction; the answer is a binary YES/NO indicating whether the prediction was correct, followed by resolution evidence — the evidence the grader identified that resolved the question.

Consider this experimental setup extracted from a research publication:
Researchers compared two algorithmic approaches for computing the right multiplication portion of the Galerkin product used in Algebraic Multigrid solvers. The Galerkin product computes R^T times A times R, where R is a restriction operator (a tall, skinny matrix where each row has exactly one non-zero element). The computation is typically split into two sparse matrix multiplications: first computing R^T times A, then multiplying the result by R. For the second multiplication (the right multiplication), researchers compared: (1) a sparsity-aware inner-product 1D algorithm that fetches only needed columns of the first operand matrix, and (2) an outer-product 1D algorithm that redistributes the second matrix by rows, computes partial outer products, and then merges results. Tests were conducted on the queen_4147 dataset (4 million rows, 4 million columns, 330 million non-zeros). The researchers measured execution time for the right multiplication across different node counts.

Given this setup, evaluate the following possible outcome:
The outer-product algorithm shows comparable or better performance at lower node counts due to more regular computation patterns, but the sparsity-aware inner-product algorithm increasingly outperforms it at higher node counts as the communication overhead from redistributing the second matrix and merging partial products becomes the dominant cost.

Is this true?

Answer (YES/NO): NO